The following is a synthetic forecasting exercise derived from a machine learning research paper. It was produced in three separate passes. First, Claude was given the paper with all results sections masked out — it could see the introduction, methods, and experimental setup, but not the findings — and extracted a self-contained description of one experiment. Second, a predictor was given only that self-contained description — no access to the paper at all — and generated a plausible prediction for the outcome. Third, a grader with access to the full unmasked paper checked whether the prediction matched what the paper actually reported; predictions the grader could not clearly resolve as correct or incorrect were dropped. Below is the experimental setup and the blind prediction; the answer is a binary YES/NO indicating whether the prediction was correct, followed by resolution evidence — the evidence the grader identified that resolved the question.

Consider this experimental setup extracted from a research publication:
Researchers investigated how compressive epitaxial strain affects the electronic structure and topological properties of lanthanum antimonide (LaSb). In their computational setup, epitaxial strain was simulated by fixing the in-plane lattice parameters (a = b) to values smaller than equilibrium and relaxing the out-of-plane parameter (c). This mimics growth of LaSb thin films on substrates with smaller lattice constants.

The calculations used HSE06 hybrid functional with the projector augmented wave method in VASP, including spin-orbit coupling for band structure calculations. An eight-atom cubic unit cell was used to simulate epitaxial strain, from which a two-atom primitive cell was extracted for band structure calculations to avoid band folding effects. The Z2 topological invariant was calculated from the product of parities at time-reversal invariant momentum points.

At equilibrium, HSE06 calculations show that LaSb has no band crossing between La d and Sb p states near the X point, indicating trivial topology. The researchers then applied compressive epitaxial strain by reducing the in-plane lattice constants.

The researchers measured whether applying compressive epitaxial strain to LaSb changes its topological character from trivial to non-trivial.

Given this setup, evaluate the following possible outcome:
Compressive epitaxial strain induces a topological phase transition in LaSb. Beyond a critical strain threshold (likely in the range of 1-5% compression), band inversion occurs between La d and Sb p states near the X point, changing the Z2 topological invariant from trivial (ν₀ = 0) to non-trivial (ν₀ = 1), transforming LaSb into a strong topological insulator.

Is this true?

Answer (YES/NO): NO